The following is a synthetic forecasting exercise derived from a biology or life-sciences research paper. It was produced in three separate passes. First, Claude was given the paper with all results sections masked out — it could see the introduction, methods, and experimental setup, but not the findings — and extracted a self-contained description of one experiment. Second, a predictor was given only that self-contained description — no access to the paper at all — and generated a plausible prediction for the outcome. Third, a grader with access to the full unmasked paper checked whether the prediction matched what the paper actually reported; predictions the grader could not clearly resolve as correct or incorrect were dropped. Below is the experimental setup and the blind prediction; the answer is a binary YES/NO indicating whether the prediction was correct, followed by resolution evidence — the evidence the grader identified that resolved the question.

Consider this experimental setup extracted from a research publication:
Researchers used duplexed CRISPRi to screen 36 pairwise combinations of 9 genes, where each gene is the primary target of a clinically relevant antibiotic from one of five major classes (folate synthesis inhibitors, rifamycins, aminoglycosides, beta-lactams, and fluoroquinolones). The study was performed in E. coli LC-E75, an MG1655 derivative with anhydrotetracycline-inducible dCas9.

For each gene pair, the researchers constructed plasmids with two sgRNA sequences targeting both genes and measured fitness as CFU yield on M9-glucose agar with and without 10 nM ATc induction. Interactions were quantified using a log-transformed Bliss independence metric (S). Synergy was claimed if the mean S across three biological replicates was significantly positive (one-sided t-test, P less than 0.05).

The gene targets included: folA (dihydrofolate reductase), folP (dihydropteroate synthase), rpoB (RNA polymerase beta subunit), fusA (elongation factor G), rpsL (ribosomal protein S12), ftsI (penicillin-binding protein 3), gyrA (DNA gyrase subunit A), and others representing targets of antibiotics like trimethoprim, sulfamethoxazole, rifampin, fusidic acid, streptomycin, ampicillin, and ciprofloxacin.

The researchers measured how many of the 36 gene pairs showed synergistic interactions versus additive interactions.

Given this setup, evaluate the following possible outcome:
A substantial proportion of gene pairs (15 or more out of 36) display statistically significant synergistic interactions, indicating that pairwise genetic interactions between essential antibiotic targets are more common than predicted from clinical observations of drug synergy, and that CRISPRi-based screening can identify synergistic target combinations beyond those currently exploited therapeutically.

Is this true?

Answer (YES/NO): NO